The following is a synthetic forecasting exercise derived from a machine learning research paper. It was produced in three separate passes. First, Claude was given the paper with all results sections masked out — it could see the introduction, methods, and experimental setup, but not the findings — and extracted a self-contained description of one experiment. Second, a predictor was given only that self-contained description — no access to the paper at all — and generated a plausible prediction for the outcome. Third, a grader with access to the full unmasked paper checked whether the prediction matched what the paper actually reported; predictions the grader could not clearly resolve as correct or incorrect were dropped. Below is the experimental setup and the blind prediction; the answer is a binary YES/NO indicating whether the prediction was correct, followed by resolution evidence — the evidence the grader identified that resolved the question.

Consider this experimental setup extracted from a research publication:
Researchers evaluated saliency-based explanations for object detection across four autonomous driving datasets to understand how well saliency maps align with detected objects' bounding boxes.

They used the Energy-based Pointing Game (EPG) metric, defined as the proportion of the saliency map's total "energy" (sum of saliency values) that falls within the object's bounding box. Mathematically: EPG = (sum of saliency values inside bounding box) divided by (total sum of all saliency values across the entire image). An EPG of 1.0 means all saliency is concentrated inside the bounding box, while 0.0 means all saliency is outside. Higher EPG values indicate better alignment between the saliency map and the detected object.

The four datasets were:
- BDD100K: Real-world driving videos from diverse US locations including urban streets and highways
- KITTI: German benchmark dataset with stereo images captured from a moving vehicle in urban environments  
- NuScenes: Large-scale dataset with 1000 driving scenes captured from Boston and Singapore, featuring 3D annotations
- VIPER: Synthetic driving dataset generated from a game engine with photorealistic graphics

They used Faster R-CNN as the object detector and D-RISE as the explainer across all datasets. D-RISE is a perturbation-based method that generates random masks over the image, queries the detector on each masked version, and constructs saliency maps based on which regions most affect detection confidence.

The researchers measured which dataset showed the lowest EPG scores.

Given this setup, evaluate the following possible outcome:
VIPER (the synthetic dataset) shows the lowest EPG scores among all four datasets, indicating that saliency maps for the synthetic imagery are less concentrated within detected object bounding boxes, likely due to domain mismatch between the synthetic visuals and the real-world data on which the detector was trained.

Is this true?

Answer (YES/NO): NO